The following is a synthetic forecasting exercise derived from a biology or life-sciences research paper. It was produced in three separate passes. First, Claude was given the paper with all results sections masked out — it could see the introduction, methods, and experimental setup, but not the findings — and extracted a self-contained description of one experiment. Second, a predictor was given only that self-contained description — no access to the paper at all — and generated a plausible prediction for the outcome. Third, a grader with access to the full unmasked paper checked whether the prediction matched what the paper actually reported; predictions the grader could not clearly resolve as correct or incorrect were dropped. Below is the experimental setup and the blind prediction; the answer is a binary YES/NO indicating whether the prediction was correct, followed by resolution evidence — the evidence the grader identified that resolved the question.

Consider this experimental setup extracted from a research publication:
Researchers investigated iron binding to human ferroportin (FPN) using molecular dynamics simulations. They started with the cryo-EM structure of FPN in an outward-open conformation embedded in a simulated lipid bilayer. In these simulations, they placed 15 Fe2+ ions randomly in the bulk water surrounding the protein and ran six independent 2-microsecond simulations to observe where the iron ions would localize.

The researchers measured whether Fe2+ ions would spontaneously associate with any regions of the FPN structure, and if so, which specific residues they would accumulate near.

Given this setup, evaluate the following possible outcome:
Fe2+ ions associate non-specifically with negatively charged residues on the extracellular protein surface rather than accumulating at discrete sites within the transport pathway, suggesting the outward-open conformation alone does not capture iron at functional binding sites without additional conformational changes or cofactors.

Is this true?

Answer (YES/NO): NO